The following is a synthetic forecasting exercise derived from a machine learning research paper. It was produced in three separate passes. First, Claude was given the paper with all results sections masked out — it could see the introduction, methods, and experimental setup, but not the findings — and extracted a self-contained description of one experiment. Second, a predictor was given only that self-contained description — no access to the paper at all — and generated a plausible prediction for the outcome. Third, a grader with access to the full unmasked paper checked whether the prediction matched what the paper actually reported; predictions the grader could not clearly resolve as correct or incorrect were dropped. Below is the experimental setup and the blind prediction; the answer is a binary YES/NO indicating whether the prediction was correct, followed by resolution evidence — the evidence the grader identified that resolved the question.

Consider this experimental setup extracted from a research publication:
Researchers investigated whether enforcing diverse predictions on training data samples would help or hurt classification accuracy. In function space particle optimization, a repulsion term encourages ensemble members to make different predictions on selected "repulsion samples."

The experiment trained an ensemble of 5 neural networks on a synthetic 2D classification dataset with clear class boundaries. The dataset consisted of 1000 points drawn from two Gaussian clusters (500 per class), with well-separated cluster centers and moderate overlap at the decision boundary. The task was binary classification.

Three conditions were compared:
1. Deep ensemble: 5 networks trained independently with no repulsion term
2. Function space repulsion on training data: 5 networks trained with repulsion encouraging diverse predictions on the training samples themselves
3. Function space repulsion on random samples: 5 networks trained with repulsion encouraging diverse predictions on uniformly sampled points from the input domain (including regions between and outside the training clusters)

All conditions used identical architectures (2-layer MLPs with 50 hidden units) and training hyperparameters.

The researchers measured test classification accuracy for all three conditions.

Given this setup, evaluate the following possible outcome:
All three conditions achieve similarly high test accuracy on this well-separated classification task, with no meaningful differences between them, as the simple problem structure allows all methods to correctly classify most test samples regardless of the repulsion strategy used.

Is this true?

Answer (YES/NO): NO